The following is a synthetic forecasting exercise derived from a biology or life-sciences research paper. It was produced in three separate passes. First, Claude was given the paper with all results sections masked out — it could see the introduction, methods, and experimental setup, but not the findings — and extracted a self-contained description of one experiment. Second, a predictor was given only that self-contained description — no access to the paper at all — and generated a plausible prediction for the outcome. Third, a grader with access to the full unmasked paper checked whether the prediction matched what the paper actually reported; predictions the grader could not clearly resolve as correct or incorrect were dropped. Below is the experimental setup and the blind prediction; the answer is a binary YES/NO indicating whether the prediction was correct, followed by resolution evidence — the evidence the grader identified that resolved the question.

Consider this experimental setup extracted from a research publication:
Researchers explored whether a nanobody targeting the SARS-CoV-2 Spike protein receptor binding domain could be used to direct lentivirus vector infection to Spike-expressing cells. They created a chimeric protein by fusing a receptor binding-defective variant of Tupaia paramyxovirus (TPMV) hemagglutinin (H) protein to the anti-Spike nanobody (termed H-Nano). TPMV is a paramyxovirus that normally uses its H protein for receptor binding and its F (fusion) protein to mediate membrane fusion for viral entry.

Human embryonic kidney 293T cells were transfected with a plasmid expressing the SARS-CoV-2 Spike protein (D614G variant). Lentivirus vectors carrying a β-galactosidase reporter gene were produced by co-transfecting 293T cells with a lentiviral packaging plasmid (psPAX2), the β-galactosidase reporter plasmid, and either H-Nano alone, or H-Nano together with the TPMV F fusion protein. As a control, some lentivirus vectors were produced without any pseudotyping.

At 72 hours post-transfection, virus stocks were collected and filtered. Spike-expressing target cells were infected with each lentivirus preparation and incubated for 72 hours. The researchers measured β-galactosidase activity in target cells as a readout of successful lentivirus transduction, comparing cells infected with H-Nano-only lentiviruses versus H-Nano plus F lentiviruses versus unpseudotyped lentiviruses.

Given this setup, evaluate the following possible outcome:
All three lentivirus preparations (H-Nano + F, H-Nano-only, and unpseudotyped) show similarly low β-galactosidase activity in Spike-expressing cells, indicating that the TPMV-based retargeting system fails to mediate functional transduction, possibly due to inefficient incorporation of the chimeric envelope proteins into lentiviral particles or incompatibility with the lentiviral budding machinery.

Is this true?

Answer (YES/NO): NO